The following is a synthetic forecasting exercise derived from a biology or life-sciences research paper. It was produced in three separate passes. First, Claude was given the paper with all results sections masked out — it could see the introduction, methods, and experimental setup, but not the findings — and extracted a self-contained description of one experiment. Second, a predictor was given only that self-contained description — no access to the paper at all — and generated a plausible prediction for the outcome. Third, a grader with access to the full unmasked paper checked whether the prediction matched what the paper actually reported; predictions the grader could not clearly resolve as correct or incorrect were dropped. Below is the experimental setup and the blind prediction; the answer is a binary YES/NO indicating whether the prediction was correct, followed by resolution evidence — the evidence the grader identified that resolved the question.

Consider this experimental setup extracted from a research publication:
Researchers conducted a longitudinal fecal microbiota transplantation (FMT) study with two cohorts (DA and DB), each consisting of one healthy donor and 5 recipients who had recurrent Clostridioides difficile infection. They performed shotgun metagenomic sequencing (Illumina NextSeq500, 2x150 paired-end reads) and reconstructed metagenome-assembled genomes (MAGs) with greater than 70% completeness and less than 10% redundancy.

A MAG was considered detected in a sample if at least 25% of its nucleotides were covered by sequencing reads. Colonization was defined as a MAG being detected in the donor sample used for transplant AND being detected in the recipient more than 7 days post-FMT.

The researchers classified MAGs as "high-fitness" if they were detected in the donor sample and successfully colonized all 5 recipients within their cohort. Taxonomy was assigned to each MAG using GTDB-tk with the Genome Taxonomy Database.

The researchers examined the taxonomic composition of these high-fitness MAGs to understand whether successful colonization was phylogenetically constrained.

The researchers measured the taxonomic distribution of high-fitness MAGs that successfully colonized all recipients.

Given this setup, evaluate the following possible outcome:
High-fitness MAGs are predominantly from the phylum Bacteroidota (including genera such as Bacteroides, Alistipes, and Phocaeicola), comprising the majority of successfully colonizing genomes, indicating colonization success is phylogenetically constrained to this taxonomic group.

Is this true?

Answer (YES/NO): NO